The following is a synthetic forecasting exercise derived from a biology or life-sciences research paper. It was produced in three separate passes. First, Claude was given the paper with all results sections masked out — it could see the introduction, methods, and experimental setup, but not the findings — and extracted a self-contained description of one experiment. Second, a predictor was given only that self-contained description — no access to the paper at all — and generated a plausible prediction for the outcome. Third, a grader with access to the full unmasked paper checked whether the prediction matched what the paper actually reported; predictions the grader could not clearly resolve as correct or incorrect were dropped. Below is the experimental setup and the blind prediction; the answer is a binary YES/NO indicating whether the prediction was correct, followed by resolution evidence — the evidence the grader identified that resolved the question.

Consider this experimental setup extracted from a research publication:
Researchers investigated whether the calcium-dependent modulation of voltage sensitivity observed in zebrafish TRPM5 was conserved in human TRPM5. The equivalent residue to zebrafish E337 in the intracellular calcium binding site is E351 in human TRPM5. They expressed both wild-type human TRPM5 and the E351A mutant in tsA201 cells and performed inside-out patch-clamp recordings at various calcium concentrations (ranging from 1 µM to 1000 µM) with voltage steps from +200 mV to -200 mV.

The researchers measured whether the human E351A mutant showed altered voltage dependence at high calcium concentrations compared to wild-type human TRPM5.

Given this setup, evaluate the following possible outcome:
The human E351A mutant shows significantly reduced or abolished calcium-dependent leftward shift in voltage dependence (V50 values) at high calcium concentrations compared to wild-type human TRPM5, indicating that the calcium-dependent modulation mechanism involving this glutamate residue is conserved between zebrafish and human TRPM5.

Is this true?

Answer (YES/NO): YES